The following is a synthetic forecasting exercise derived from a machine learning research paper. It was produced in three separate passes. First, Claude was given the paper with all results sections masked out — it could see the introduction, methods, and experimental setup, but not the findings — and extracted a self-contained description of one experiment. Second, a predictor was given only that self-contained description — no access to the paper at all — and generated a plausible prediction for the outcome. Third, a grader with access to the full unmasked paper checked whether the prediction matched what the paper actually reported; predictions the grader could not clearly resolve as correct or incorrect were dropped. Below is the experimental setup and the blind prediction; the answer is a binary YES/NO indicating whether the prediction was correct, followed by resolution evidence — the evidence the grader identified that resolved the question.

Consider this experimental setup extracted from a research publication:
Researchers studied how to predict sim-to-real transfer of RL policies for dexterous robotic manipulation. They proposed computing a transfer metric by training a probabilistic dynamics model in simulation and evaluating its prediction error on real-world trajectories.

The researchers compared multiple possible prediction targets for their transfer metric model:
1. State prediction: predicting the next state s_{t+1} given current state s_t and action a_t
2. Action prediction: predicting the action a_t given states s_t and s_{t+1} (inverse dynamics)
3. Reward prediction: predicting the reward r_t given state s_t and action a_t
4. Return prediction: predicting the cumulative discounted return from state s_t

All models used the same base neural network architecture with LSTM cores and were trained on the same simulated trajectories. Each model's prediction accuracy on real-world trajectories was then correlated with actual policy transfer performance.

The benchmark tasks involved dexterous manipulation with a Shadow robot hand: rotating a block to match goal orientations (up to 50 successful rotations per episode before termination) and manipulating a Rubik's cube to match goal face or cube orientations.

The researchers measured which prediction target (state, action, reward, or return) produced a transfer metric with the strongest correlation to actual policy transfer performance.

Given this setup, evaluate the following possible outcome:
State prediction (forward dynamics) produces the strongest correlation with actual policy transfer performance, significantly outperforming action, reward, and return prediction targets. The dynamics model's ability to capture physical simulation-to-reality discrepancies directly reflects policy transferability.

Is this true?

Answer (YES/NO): NO